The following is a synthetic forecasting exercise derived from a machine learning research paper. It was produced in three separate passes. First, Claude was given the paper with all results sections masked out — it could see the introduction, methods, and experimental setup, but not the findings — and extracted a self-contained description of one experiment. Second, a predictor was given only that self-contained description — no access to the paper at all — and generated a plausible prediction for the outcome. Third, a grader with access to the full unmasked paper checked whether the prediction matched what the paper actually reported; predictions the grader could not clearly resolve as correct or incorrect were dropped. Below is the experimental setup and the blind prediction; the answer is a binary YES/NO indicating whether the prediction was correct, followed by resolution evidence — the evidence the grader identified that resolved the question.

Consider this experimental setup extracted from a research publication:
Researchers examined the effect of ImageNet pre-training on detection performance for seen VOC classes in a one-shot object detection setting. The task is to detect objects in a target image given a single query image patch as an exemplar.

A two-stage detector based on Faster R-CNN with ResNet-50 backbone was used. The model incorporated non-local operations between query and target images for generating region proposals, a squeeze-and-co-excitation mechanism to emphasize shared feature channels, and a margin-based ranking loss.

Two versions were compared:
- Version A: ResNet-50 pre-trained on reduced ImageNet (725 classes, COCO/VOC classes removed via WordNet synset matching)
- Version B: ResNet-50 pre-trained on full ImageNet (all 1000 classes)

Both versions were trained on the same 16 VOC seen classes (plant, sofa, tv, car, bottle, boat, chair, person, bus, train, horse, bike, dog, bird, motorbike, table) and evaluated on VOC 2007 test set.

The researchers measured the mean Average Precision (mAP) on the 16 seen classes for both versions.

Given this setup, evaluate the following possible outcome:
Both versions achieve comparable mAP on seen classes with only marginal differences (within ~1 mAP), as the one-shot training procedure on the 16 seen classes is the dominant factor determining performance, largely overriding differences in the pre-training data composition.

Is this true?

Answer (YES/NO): NO